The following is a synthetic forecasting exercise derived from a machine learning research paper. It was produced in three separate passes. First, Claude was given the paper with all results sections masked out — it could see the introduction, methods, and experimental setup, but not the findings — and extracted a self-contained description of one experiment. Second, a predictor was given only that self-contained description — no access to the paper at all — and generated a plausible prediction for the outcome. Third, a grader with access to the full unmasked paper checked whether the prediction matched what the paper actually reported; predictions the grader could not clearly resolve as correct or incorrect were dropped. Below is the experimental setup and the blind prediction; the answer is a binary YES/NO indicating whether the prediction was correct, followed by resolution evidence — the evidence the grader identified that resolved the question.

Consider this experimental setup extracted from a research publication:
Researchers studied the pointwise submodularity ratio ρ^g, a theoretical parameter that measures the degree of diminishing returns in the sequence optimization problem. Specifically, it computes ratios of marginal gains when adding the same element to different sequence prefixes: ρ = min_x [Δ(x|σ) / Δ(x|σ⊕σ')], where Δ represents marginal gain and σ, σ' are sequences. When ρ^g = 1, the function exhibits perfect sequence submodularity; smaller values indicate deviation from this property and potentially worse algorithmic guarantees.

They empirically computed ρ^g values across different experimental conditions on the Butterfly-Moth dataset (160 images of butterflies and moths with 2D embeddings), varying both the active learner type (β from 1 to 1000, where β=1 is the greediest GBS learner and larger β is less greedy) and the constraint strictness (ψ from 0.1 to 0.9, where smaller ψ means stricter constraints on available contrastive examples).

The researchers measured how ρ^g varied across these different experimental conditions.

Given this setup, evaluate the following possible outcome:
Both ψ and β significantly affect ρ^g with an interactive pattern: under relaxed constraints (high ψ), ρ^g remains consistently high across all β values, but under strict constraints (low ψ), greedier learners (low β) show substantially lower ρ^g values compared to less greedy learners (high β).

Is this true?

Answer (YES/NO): NO